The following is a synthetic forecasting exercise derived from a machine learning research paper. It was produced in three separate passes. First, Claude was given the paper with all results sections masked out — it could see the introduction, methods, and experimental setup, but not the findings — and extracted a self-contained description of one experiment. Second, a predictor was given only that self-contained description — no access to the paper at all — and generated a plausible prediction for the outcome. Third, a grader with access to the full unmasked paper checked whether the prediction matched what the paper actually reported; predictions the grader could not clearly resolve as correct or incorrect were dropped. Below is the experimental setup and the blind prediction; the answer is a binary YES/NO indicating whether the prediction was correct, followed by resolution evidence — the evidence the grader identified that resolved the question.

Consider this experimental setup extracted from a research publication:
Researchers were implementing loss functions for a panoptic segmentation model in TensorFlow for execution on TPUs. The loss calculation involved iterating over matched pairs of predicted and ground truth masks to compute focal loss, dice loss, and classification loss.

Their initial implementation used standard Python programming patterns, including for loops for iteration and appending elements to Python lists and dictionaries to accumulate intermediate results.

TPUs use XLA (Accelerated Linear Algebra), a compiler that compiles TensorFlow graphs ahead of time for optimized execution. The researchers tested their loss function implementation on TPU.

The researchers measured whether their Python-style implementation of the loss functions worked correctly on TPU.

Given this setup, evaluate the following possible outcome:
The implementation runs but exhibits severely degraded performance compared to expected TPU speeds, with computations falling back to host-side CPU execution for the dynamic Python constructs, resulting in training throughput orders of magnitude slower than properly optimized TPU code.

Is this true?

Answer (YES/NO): NO